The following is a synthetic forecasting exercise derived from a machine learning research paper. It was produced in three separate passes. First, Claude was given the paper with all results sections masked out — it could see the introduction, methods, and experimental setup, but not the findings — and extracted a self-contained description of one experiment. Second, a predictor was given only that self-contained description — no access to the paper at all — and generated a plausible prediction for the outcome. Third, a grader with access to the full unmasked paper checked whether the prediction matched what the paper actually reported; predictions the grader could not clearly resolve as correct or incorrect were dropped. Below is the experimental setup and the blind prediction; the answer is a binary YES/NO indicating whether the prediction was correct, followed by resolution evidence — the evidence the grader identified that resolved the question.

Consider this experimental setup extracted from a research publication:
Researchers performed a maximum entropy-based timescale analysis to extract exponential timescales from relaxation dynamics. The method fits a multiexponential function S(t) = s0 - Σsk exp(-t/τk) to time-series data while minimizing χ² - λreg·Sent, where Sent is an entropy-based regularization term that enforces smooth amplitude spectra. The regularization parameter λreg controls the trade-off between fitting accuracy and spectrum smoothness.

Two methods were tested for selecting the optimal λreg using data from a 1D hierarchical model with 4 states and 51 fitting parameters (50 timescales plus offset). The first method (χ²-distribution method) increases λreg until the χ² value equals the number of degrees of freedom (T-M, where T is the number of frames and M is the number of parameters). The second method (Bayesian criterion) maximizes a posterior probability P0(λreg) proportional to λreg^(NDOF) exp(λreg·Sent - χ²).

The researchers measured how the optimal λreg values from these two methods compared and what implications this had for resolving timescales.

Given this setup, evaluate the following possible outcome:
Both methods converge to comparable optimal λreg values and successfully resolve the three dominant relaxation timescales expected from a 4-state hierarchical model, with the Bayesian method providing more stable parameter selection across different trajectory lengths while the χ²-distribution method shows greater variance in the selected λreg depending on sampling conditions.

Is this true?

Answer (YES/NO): NO